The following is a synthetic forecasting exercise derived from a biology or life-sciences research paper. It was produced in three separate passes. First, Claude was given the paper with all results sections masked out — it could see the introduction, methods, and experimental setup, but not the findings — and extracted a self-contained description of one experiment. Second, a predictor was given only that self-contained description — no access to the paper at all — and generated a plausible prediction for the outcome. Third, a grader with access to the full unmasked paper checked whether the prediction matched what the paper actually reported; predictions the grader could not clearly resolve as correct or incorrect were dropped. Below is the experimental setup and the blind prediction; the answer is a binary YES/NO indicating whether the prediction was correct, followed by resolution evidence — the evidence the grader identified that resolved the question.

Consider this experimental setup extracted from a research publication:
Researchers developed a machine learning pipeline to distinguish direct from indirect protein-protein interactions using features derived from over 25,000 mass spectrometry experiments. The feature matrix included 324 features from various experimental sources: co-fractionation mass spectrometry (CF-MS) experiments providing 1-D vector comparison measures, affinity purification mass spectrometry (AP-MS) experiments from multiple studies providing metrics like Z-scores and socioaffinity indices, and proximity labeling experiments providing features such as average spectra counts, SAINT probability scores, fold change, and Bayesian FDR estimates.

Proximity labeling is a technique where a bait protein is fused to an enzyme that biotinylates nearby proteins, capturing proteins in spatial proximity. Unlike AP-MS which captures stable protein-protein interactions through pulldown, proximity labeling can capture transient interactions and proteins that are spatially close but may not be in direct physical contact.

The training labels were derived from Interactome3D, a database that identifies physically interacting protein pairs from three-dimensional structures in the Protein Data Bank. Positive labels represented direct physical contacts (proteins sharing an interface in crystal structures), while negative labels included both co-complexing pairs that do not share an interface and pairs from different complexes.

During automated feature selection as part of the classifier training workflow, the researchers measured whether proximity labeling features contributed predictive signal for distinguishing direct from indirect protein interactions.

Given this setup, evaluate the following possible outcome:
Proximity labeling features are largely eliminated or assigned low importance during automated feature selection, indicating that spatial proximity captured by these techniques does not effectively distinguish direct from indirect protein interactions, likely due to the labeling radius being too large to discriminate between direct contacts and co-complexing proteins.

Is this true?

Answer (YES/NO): NO